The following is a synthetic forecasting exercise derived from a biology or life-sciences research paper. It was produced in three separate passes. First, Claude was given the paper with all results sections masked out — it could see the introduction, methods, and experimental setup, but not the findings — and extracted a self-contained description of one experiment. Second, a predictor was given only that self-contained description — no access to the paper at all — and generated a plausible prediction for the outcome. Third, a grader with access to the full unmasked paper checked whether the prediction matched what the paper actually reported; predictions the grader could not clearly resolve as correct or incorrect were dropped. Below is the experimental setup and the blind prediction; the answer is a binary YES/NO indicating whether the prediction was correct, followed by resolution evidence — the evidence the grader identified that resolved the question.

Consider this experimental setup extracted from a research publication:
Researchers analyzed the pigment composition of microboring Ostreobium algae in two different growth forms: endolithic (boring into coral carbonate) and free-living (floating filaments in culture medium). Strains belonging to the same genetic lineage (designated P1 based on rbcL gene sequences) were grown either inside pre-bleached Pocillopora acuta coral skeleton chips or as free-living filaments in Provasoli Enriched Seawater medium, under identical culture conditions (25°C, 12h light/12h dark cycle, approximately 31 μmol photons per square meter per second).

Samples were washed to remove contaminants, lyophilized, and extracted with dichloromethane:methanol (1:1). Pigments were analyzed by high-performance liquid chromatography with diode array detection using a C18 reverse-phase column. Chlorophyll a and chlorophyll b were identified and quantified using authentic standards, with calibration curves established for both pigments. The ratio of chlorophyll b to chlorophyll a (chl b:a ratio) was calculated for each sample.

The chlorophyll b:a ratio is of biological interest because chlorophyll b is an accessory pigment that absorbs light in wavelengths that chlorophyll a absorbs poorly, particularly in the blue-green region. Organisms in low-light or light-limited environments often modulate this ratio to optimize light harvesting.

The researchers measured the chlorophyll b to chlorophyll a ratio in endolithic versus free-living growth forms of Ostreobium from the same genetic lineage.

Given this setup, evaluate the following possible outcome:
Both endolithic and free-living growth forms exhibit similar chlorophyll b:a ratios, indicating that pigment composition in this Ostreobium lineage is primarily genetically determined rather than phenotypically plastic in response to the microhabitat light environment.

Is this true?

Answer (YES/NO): NO